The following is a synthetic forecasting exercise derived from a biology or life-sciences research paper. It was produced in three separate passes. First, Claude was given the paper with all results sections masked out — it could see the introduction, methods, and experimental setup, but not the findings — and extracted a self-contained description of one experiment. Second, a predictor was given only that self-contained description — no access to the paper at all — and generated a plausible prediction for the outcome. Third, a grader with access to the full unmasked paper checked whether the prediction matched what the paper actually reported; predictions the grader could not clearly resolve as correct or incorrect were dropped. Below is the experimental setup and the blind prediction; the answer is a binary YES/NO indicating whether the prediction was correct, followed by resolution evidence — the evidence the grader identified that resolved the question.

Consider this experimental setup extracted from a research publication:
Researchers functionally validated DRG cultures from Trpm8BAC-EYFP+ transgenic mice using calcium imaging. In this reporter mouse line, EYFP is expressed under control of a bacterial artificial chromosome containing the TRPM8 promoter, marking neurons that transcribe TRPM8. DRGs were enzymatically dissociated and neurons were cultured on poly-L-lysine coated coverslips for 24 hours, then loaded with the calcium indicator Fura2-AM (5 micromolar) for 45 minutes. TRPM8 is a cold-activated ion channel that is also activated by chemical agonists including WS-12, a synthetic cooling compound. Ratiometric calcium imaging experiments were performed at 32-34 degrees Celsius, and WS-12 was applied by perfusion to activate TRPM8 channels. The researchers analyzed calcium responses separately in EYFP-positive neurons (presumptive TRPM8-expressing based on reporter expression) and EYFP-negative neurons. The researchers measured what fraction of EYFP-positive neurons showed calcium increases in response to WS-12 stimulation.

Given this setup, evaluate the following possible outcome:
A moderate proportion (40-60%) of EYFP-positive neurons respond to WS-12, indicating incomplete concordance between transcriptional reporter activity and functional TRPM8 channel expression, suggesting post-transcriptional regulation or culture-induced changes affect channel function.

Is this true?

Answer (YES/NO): NO